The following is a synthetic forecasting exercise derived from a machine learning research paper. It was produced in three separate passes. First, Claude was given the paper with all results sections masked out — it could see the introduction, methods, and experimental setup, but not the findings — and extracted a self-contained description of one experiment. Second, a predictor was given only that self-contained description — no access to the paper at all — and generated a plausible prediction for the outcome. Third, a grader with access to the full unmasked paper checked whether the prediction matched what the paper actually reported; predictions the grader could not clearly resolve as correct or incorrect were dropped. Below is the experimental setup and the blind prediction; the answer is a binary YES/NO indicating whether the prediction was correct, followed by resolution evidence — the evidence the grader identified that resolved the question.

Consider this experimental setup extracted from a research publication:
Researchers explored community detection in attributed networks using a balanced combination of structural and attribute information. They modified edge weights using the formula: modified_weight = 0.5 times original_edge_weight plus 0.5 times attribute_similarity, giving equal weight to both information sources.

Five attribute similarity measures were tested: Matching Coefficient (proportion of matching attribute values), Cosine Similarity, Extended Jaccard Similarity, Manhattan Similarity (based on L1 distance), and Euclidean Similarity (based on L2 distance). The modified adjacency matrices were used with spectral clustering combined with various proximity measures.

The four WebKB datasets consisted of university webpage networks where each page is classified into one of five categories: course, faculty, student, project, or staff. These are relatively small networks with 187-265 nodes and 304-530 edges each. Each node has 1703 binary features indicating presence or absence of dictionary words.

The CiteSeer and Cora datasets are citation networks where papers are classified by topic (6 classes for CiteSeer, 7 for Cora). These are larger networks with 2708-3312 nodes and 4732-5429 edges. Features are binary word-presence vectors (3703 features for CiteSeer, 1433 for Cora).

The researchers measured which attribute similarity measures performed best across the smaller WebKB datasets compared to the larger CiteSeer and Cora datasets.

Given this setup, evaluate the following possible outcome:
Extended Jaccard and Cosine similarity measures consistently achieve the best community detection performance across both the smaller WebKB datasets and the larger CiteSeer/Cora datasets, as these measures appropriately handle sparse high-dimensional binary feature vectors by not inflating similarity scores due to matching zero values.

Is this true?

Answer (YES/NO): YES